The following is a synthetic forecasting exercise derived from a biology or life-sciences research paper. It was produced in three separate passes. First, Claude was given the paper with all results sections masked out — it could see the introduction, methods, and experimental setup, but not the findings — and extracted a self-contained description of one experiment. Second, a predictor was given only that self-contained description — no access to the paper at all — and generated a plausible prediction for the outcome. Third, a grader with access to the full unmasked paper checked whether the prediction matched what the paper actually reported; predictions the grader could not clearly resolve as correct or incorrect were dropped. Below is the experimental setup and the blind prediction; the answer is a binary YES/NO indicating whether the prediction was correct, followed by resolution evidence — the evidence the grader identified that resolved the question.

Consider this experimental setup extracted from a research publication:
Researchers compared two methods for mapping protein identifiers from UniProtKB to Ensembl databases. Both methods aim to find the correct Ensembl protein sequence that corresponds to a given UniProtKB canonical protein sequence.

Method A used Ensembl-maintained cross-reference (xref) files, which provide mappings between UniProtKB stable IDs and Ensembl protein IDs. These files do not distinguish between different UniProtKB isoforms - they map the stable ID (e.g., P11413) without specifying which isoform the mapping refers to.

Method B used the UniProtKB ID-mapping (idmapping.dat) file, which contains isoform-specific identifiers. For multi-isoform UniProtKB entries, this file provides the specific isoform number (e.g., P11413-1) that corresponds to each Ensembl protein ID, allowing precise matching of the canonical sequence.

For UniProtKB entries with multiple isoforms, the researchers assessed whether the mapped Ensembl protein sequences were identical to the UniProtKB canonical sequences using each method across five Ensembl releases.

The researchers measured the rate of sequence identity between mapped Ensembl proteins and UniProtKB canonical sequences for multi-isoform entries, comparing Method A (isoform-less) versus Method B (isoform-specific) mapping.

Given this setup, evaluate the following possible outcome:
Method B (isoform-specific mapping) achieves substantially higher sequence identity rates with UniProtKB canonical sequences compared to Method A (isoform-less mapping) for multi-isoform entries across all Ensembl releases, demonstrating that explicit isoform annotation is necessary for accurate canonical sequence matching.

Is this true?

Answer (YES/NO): YES